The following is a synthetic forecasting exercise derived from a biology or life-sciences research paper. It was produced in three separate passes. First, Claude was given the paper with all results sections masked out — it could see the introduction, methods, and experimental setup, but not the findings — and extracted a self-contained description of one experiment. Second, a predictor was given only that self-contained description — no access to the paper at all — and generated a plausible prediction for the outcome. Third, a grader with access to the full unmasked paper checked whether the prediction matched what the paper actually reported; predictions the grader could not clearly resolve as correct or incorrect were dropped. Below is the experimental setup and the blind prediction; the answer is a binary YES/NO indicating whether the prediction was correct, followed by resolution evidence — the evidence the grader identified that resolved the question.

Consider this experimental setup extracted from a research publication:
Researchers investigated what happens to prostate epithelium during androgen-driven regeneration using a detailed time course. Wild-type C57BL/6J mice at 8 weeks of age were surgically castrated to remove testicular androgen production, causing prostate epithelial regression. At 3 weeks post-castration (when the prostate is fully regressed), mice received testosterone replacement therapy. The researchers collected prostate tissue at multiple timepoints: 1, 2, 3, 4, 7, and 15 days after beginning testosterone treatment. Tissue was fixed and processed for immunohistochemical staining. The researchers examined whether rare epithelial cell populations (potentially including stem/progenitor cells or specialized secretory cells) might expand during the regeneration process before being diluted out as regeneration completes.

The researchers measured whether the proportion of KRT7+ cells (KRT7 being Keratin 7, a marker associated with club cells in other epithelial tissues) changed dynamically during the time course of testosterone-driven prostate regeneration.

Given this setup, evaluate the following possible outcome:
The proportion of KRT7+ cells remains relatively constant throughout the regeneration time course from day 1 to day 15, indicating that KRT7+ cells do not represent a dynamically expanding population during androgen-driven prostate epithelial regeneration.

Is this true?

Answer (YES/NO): NO